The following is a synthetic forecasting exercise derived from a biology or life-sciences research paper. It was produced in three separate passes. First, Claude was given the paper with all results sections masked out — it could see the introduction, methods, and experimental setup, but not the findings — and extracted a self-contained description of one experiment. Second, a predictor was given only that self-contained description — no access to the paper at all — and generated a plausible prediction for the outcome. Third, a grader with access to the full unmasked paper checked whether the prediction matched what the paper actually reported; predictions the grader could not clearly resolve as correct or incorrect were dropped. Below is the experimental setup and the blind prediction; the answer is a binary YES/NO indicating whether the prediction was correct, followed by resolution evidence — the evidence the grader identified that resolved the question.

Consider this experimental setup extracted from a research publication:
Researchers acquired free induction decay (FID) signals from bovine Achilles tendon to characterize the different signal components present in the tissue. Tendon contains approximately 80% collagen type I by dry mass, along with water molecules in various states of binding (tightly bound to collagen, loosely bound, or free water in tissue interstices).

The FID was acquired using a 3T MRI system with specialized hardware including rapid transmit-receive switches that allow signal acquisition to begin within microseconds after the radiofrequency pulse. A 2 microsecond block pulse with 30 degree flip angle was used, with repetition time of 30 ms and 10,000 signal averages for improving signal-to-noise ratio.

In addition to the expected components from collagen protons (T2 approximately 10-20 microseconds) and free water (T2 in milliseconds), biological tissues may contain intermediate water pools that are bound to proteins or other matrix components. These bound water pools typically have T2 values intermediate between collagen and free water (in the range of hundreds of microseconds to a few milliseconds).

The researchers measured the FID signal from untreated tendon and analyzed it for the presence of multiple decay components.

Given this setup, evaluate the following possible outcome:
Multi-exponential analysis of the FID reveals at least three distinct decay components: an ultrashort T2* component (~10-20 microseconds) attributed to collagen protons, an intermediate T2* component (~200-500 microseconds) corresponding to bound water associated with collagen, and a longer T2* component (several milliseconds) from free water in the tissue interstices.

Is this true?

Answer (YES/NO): NO